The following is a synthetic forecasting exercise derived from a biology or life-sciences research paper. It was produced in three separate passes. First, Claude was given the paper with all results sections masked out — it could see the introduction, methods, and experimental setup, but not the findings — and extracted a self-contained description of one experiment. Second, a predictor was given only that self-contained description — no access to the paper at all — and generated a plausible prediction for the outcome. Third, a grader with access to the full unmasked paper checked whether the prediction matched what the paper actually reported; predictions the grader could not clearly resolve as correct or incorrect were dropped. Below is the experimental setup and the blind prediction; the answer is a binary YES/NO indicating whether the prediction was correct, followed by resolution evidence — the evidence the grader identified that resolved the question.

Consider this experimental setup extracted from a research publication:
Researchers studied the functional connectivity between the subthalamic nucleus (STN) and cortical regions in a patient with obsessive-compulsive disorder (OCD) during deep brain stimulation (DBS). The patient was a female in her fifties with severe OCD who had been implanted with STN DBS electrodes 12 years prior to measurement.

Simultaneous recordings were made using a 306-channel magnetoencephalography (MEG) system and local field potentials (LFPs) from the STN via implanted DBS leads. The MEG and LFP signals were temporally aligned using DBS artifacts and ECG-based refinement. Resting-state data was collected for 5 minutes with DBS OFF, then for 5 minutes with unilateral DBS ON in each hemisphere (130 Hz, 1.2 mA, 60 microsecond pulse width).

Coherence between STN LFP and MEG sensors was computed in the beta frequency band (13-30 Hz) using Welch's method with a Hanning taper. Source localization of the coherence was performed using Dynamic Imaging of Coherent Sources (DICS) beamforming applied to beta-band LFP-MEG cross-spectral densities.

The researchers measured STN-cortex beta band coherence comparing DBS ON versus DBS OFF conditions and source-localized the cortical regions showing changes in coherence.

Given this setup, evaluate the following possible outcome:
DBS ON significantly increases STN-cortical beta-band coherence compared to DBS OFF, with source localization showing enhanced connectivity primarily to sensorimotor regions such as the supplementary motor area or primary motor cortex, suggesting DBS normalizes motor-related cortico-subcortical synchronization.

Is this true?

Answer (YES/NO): NO